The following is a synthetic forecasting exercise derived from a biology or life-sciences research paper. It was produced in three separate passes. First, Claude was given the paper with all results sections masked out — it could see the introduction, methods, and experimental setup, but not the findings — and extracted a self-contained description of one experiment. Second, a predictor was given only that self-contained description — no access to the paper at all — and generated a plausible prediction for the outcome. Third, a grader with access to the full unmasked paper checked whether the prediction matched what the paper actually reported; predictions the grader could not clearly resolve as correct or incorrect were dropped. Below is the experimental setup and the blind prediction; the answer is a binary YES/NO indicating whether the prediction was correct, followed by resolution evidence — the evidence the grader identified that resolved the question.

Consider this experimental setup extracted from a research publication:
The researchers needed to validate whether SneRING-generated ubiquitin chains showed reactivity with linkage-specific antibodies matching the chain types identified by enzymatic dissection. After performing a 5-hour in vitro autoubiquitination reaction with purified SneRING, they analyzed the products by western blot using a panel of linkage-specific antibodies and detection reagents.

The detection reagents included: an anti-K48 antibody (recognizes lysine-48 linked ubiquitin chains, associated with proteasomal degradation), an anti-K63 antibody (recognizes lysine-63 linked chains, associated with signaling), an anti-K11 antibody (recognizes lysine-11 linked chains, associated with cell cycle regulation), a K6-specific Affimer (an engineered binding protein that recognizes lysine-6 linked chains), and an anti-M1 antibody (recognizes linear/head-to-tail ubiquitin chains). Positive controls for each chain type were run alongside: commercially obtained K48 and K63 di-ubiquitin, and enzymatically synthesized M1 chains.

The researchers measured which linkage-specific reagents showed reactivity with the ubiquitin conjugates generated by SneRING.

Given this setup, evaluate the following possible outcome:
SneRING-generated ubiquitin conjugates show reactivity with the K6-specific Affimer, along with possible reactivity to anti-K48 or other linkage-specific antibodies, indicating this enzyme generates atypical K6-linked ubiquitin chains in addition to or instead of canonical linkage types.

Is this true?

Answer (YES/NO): YES